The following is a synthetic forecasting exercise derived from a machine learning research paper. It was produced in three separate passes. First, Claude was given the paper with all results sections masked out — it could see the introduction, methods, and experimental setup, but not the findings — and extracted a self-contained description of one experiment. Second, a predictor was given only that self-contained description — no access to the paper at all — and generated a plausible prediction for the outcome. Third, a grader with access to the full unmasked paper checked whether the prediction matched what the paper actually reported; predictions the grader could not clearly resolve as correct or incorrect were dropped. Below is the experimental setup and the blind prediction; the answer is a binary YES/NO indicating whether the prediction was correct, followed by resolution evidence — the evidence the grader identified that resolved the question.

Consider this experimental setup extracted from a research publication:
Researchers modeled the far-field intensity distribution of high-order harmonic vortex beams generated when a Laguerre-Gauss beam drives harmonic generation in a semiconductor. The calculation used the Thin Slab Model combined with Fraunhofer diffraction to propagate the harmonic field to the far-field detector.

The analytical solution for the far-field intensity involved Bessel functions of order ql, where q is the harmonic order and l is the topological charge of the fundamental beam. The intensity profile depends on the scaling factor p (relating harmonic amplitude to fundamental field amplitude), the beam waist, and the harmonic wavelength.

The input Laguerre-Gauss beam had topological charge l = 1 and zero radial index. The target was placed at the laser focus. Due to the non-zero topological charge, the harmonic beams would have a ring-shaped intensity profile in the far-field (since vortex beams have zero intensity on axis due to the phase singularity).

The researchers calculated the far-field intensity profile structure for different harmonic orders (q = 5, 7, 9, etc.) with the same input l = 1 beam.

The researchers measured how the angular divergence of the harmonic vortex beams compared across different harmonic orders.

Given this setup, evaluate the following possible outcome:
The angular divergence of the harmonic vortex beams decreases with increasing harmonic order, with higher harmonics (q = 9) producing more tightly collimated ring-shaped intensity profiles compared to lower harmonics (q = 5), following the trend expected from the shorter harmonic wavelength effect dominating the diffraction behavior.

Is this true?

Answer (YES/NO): NO